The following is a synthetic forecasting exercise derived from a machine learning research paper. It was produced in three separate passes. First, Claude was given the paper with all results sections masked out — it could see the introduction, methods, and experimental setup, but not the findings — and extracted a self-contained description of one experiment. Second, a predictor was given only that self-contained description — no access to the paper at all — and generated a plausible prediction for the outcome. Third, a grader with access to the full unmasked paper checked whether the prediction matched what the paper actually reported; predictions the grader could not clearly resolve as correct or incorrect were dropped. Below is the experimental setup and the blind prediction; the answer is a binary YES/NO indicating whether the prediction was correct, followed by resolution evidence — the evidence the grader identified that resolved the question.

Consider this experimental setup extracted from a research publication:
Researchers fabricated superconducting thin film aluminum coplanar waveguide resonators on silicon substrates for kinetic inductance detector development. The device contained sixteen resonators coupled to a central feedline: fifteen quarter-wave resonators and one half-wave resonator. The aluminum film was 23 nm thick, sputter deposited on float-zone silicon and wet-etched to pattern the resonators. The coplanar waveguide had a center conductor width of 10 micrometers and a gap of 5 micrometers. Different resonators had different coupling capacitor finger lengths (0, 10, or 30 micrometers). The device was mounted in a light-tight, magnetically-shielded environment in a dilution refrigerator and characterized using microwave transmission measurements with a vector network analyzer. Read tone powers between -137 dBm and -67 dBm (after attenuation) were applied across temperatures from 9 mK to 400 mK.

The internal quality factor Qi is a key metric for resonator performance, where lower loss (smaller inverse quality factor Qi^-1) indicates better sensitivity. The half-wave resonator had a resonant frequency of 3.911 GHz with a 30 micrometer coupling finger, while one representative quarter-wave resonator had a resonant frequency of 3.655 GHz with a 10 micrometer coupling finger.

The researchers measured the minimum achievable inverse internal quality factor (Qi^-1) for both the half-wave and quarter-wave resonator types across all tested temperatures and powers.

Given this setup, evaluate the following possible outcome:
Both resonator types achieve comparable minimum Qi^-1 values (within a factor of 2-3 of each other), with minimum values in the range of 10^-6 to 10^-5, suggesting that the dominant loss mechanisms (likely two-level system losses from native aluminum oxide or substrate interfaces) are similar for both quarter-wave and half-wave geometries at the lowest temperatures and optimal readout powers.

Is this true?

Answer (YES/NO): NO